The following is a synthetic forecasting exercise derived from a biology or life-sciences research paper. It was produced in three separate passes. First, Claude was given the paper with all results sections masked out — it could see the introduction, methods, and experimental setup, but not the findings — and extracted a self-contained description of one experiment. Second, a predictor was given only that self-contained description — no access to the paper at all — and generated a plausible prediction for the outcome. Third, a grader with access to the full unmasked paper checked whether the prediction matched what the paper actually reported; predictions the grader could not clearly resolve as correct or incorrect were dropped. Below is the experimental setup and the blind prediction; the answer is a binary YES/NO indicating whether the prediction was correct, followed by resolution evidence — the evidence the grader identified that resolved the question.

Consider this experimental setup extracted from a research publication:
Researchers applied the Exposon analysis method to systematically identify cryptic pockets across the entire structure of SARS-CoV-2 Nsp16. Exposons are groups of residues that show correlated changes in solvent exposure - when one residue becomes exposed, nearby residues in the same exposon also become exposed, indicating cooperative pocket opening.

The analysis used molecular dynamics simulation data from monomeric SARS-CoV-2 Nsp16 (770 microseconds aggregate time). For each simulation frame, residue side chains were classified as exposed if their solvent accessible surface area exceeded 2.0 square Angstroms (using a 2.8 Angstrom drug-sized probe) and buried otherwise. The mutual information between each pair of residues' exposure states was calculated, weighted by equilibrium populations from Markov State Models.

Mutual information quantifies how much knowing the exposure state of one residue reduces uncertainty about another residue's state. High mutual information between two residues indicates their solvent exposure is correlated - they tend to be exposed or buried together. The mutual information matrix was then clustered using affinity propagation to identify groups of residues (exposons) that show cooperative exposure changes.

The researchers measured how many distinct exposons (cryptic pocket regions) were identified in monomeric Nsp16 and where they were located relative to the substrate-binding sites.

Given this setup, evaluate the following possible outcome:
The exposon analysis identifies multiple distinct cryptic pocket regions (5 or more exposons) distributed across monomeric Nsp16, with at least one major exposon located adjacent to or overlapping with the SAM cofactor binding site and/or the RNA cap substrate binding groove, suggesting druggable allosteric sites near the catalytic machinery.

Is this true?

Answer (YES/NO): NO